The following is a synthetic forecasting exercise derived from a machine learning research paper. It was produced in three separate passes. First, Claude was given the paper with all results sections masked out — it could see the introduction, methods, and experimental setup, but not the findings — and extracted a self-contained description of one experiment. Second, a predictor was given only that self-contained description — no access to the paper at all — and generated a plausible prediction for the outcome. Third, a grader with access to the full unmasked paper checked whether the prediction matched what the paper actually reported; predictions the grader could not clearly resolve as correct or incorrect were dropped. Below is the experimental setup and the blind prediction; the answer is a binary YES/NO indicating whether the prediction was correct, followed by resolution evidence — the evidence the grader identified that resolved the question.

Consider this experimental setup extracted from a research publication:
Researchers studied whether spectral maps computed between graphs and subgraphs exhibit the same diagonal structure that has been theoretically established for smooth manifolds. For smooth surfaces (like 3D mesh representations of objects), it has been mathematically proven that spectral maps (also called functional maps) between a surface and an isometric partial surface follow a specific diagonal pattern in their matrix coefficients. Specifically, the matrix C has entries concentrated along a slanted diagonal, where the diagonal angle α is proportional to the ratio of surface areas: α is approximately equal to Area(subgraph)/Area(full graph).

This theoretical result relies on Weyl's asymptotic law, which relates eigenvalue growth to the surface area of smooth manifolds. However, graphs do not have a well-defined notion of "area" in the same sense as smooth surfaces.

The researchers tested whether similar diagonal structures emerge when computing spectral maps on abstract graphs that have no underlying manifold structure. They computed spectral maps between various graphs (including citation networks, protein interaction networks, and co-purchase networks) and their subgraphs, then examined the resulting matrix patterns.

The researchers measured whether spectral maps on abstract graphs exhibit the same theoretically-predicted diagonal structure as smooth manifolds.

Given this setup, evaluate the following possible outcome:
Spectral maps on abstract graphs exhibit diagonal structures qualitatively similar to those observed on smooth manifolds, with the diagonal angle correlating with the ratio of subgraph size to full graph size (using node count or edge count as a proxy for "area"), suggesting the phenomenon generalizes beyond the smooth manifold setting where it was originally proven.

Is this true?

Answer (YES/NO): NO